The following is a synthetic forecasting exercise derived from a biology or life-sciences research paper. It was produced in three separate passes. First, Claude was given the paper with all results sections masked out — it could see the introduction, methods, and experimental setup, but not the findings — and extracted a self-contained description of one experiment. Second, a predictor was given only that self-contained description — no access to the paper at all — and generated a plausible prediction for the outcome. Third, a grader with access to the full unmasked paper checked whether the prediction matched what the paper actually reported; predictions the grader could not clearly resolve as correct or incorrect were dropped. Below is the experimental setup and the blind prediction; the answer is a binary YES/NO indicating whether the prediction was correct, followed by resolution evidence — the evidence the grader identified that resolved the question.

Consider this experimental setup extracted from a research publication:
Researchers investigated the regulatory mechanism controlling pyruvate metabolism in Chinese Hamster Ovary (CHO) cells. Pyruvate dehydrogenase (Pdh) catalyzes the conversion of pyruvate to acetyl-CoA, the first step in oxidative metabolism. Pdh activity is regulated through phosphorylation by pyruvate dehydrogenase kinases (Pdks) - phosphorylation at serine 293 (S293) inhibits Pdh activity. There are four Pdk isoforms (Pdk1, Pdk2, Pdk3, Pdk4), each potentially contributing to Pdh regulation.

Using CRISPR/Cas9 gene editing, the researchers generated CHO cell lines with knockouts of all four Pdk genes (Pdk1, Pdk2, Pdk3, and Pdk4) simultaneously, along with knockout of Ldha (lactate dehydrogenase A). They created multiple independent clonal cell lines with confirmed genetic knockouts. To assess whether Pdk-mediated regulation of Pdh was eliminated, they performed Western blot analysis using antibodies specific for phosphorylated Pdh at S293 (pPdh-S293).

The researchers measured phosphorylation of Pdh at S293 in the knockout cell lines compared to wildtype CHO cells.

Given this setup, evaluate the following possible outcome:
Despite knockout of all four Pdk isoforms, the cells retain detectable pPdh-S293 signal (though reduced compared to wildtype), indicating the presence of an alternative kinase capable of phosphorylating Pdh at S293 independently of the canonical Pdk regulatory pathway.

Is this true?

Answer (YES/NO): NO